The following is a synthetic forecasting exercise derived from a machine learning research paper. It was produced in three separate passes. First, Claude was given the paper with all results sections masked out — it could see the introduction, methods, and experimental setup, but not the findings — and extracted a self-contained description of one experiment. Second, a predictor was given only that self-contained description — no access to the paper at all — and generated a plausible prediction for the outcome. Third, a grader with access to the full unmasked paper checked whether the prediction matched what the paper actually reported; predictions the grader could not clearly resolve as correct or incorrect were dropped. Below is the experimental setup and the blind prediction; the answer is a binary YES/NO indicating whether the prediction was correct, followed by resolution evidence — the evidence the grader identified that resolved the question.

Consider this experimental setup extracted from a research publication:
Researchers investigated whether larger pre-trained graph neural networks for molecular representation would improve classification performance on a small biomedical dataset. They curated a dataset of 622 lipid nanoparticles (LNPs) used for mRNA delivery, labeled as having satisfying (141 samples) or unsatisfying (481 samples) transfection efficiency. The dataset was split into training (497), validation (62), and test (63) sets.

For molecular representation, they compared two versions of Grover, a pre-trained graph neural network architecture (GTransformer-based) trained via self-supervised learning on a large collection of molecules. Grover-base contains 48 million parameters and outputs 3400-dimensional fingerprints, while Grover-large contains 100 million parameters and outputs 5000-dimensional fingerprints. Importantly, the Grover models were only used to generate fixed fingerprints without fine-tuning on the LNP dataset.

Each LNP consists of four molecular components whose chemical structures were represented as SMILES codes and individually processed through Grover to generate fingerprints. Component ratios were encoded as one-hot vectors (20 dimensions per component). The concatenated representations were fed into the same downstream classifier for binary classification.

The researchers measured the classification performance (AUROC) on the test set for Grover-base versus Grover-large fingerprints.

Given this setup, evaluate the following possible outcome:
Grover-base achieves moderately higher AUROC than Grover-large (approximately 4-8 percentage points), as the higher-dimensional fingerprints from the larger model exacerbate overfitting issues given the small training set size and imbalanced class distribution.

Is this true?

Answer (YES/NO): NO